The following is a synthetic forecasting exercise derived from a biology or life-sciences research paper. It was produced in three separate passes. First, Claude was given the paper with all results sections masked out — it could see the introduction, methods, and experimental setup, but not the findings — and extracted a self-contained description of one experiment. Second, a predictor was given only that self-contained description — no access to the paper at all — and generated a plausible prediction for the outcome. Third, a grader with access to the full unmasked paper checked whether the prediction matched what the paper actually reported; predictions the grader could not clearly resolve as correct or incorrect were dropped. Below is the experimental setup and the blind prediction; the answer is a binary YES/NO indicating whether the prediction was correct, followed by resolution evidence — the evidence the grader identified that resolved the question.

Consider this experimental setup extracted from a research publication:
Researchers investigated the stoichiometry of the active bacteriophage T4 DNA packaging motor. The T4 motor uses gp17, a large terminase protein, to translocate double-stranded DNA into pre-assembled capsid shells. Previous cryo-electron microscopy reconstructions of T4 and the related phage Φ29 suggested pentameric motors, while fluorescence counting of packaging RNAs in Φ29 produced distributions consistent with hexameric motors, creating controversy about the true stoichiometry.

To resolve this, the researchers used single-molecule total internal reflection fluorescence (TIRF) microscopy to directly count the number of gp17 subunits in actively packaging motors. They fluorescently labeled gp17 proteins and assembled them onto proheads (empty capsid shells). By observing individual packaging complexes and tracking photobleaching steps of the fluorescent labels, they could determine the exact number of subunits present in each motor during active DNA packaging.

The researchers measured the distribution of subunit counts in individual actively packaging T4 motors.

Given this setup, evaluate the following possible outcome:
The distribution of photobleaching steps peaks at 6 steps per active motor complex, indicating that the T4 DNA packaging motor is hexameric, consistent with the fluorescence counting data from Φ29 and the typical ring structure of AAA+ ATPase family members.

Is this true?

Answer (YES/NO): NO